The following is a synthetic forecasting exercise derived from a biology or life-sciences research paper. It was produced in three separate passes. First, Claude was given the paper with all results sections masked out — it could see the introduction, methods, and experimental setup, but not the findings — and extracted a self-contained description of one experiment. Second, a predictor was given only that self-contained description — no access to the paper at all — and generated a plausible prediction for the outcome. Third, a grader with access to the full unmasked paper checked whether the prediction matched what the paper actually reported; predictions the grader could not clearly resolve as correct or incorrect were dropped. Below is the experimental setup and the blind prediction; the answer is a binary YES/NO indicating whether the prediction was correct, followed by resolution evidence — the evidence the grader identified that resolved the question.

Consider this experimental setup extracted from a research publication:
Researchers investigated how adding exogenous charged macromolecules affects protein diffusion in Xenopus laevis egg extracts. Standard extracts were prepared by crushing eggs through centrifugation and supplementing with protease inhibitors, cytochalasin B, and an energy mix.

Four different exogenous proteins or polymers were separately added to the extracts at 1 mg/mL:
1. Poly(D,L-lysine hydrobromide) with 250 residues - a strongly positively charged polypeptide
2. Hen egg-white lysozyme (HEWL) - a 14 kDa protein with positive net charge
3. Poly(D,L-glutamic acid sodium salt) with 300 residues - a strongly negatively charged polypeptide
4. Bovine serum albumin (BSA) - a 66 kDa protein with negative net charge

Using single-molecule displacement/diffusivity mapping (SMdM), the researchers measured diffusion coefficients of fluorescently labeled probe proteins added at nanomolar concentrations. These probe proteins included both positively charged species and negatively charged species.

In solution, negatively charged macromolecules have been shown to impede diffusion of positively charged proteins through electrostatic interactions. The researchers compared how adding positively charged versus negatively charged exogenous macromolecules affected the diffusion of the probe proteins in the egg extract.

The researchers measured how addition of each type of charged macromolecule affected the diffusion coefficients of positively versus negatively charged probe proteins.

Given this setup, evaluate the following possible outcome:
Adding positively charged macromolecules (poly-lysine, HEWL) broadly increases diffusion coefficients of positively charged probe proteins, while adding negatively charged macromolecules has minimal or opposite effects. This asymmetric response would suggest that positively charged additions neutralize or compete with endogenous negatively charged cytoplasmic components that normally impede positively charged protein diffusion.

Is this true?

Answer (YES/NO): NO